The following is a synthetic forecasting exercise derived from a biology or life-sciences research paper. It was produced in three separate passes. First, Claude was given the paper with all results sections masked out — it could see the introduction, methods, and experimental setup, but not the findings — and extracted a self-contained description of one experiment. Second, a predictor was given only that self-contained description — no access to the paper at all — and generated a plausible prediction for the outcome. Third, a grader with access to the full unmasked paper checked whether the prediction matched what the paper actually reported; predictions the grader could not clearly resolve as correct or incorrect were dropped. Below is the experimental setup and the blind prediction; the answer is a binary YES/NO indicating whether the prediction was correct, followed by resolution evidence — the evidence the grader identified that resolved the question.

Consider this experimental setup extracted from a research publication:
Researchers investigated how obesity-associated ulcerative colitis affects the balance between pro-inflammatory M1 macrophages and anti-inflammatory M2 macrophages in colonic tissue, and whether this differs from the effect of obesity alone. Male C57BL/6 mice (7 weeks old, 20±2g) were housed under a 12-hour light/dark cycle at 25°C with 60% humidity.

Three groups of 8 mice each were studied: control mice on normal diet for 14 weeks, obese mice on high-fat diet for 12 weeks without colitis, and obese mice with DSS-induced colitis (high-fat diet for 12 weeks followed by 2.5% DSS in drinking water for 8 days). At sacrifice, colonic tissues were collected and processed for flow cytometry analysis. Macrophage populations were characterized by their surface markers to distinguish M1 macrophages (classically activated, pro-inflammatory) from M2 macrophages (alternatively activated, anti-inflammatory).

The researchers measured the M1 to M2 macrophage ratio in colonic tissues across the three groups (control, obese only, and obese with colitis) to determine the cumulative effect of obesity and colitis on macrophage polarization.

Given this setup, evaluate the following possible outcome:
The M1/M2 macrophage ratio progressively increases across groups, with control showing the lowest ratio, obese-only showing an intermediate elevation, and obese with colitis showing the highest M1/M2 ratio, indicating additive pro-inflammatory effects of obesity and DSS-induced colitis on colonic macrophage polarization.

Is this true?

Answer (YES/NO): YES